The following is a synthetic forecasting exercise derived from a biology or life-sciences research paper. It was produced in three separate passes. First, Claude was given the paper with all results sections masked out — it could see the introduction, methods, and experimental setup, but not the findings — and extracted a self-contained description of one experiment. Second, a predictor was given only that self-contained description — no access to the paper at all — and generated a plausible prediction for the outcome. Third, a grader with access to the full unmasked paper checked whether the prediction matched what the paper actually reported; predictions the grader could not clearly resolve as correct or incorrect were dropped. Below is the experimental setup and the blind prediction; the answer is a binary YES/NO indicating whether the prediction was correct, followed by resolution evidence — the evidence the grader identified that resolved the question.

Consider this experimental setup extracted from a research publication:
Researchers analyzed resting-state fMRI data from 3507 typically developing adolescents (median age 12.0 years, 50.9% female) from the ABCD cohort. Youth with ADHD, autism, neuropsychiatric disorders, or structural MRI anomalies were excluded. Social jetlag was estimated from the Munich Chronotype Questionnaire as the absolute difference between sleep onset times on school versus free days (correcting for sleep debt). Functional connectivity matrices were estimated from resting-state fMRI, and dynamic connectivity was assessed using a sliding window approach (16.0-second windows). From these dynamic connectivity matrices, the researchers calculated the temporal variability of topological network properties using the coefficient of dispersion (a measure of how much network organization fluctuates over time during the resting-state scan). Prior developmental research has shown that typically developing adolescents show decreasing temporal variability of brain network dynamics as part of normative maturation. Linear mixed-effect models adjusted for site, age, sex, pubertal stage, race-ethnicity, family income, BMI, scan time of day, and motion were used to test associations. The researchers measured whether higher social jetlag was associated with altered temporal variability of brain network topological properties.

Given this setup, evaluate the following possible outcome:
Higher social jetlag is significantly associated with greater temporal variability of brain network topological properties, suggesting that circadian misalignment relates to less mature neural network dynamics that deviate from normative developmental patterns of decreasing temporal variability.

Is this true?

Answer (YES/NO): NO